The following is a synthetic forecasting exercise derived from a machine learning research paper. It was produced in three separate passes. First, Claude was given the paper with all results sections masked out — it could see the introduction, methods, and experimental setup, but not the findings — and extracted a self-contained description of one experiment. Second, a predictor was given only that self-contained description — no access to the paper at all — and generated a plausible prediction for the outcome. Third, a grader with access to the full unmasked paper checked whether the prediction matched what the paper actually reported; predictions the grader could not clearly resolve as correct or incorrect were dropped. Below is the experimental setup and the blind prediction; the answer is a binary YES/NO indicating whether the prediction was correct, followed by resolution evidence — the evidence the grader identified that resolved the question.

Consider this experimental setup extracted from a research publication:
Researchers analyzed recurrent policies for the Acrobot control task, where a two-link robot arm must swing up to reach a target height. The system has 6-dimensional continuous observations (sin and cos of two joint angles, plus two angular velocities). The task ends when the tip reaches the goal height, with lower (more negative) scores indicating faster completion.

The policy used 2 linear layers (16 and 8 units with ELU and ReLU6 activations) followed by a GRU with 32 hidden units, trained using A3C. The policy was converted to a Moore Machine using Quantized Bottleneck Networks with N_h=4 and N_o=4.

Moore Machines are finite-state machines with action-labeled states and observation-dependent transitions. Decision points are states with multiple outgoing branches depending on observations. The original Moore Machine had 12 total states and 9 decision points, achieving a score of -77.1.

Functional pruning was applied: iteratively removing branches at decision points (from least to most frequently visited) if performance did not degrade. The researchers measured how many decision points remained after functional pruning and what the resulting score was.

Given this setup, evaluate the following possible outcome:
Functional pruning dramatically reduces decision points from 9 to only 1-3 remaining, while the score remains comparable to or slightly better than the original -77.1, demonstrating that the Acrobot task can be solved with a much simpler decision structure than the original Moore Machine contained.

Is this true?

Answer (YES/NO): NO